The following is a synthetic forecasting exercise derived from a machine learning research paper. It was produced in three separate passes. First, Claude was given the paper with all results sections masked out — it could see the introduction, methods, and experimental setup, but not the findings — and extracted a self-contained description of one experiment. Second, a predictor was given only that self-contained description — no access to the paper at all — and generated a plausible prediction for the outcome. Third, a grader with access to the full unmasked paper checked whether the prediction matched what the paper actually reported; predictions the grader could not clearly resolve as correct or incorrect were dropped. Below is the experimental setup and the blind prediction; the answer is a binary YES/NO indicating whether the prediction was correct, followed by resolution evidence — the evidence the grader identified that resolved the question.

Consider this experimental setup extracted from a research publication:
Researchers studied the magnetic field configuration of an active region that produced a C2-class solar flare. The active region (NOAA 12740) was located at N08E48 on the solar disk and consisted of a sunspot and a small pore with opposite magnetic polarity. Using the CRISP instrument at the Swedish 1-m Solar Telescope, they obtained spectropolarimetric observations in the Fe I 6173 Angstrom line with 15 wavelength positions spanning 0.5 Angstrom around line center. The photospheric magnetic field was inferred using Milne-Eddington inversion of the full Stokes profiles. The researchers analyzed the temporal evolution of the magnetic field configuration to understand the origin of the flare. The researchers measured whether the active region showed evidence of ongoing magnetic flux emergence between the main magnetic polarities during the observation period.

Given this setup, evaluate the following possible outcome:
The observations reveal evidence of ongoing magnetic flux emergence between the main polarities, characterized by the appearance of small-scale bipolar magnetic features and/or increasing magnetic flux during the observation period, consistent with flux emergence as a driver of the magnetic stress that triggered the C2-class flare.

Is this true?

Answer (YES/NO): YES